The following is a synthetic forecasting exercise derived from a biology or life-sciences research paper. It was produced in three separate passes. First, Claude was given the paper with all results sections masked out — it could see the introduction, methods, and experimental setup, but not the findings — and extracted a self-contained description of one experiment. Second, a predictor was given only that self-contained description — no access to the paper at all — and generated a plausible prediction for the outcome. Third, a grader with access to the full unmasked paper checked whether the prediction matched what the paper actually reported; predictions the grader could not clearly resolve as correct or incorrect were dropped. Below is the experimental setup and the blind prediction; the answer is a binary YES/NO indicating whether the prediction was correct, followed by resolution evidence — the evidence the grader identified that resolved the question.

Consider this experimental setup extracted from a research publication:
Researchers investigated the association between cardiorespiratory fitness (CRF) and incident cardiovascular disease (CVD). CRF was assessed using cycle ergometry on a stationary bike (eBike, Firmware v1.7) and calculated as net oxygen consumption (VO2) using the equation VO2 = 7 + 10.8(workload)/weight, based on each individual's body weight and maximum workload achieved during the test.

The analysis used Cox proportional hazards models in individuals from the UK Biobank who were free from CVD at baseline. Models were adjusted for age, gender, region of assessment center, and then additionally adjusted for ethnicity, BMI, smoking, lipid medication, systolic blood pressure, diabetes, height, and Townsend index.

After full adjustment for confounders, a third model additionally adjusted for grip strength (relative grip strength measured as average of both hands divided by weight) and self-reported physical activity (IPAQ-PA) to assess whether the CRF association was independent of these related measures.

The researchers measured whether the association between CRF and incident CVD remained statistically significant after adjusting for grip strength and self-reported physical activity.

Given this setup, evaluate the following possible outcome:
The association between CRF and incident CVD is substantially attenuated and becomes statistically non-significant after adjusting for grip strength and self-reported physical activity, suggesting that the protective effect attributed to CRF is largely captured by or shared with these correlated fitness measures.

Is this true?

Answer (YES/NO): NO